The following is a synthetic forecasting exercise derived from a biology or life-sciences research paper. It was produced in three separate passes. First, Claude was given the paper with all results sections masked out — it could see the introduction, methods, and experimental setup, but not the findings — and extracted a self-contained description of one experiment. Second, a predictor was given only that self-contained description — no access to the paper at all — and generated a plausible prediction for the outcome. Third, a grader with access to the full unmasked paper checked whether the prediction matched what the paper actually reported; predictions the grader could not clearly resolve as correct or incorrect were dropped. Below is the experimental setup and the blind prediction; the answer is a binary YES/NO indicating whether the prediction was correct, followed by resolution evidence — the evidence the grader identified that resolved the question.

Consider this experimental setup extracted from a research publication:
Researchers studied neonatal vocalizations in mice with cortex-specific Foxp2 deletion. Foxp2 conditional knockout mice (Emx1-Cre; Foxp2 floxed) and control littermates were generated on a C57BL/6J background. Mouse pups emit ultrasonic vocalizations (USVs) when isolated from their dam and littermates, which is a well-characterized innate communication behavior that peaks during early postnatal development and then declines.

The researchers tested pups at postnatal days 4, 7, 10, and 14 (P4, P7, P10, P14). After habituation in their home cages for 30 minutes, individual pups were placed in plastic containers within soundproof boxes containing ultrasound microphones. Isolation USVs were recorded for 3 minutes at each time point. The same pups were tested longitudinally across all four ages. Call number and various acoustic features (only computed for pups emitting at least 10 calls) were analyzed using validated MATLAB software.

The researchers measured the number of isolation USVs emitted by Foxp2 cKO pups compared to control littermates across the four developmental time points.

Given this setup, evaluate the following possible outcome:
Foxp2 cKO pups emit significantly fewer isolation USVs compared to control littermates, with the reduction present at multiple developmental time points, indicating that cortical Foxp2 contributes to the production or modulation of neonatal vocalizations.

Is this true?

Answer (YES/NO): NO